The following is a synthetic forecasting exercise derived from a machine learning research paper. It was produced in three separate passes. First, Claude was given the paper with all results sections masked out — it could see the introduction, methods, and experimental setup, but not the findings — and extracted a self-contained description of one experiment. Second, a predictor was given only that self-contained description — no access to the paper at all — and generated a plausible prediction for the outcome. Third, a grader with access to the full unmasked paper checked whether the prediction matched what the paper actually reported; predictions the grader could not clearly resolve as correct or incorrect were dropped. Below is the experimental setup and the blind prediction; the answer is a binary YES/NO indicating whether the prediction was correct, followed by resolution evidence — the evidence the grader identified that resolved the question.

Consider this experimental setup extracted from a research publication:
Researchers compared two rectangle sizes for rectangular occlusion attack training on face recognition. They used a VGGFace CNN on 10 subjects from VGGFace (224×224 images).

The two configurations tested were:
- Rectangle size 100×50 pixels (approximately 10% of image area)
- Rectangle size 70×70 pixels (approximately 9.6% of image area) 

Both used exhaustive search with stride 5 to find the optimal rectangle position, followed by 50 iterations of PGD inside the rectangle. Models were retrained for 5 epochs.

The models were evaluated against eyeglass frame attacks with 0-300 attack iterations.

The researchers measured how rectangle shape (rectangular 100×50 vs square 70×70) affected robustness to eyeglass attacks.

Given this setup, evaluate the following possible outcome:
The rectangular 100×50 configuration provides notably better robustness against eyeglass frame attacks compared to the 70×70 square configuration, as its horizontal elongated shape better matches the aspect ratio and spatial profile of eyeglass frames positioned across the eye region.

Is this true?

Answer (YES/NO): NO